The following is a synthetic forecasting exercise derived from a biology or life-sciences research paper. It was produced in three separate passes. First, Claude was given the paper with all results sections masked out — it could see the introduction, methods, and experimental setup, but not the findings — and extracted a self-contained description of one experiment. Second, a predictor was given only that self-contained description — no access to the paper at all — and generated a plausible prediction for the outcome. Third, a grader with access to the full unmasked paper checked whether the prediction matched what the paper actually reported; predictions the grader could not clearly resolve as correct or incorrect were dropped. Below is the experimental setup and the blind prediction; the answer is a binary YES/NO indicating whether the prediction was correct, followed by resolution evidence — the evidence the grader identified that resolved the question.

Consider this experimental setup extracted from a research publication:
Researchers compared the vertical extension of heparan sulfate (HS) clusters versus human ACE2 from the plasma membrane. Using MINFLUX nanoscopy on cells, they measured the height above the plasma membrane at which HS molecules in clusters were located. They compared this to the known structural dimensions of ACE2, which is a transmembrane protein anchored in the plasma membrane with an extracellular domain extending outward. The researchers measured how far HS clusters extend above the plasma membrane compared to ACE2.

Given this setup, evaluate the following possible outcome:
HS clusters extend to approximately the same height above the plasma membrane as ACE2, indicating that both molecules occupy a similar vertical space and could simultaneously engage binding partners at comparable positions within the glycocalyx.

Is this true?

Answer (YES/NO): NO